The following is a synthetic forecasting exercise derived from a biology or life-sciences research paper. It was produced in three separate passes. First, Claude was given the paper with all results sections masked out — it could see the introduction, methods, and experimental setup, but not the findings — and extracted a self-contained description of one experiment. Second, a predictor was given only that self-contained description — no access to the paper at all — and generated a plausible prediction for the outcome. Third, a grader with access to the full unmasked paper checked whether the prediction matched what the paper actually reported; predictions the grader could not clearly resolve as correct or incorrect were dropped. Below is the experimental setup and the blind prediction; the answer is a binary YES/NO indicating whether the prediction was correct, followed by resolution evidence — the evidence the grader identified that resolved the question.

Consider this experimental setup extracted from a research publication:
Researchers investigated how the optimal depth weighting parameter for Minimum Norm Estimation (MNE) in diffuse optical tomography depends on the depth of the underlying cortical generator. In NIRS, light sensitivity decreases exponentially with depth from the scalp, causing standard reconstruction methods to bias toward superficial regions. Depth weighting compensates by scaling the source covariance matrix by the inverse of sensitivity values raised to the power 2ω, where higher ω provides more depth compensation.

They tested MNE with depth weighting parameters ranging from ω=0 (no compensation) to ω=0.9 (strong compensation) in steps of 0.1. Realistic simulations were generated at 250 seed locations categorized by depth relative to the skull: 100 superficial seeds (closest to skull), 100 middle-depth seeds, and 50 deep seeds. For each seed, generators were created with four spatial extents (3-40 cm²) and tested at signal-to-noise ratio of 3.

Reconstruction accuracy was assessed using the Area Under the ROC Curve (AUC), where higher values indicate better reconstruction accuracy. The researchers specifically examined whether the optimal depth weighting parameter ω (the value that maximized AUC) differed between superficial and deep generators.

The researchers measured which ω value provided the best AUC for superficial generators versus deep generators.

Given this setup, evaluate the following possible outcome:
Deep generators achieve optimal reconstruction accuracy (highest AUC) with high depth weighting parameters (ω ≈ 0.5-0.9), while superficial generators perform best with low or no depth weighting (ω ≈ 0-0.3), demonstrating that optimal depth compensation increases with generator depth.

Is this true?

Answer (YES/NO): NO